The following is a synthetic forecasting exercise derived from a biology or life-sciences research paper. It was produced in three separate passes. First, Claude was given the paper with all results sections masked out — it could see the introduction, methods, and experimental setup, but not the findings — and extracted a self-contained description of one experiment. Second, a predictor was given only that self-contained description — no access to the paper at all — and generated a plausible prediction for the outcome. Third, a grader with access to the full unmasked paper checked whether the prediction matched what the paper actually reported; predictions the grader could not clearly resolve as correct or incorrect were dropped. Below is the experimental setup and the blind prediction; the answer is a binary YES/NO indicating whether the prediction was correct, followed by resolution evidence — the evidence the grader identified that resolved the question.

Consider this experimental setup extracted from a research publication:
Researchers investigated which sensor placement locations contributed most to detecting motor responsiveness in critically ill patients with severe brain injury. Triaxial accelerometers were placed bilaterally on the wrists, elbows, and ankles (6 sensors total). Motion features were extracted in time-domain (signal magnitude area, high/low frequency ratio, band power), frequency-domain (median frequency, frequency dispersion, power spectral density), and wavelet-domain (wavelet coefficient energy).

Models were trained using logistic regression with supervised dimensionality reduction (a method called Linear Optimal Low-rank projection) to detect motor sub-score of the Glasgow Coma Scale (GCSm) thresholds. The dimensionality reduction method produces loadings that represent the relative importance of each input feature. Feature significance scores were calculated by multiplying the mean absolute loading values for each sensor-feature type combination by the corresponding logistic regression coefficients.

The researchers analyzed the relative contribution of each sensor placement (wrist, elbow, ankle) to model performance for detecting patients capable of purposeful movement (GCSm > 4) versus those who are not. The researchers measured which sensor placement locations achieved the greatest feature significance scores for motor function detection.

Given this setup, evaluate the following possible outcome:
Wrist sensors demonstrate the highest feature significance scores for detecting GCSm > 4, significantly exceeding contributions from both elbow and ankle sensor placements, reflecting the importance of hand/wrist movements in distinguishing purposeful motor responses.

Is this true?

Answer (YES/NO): NO